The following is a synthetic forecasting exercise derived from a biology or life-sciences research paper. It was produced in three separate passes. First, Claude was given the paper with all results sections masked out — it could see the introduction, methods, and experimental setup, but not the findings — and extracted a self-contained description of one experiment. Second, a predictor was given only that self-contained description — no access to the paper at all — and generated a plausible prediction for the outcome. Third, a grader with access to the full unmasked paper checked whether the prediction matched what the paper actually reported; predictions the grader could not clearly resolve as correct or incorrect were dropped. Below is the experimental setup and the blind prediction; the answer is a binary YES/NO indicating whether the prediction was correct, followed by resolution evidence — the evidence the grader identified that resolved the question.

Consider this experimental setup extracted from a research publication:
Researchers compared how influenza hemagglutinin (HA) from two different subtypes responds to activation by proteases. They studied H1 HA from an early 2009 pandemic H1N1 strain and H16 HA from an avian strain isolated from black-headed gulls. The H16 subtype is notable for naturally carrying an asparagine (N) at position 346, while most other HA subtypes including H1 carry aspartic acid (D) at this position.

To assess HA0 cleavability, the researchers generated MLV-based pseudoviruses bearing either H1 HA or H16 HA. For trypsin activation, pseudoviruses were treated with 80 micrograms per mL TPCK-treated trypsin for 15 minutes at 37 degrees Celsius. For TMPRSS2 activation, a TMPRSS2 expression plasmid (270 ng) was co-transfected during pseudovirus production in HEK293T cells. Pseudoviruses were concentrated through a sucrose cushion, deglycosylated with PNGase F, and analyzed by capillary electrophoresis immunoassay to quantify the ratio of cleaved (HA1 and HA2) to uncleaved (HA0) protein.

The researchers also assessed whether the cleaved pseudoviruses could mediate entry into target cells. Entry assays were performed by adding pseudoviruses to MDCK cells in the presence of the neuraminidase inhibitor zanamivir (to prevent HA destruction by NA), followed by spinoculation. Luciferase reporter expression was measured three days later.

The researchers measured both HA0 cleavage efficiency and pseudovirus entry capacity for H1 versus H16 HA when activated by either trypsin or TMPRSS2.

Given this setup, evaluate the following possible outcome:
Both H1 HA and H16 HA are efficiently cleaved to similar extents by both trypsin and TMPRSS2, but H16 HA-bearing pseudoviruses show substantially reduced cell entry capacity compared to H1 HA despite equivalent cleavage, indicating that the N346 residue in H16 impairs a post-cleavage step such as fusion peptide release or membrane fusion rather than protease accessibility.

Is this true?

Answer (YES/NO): NO